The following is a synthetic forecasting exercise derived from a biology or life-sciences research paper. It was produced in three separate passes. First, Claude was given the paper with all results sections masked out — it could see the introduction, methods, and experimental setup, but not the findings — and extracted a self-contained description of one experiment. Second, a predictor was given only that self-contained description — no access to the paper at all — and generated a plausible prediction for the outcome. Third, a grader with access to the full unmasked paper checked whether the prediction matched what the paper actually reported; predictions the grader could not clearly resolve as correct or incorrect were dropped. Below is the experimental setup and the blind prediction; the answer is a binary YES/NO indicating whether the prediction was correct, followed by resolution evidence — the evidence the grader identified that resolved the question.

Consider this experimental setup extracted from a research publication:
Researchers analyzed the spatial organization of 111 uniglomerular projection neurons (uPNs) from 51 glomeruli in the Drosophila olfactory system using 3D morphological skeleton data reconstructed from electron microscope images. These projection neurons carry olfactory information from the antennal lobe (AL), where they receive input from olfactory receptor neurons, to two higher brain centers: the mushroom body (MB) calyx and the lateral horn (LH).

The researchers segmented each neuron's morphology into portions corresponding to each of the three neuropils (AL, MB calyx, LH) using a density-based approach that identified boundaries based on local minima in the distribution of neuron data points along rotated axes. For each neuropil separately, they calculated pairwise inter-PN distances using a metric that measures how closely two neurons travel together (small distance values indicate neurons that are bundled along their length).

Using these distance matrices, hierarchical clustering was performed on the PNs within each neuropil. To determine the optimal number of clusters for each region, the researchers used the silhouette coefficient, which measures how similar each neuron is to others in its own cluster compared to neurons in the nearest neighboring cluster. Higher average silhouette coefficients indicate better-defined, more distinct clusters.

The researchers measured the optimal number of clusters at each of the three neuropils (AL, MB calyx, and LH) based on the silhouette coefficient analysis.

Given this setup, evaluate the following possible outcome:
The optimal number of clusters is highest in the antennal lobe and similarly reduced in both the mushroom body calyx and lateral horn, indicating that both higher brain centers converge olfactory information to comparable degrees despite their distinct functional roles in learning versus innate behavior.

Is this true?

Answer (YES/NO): YES